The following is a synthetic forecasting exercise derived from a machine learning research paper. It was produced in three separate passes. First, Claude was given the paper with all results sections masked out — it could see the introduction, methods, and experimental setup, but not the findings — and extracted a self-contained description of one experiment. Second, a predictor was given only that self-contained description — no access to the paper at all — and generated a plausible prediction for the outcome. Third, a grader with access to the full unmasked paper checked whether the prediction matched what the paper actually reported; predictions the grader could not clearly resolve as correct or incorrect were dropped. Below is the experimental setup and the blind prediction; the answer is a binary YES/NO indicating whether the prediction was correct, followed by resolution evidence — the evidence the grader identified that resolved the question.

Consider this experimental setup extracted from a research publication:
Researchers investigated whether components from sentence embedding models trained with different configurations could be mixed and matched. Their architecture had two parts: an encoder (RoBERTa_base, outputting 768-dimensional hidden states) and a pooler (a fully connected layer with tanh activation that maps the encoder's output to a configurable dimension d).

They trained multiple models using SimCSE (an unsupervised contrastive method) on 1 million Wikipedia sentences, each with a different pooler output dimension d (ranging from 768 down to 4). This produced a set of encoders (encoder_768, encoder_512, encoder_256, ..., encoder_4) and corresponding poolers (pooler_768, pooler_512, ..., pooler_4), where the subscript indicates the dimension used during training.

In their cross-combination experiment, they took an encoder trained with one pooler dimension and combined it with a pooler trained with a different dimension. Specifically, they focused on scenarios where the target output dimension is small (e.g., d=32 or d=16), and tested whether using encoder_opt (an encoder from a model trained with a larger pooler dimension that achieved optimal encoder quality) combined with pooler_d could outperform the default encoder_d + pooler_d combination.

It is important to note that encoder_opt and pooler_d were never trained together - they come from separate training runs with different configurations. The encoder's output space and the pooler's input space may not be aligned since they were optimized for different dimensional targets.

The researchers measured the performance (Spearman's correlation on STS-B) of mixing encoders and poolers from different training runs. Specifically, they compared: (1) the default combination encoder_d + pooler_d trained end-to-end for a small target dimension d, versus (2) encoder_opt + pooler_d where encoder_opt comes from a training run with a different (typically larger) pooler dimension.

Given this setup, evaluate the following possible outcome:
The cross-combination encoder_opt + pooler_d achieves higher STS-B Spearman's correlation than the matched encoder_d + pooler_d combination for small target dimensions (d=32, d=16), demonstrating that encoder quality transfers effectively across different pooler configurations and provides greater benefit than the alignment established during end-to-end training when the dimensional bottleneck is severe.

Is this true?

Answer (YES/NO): YES